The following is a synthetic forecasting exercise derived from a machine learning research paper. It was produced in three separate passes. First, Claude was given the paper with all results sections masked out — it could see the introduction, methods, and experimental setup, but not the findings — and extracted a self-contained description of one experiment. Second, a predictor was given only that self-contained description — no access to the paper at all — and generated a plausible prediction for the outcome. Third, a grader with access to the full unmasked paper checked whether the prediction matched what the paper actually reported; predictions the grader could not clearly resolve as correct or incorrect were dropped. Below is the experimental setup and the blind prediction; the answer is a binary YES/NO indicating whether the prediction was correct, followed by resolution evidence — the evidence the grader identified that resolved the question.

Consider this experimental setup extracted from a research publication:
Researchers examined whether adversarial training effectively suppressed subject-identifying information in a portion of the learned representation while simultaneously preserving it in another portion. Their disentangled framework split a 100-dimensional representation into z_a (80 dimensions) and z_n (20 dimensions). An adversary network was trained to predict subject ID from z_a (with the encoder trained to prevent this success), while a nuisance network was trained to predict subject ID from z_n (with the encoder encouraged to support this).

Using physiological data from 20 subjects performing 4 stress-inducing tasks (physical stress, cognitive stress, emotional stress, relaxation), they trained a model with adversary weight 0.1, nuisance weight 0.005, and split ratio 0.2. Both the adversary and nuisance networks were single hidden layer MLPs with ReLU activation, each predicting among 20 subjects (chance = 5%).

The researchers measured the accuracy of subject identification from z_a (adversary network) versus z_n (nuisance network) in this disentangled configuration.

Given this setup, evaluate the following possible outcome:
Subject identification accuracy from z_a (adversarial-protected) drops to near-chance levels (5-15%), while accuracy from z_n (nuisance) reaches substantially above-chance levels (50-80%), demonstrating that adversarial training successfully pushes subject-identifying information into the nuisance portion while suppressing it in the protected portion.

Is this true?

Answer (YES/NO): YES